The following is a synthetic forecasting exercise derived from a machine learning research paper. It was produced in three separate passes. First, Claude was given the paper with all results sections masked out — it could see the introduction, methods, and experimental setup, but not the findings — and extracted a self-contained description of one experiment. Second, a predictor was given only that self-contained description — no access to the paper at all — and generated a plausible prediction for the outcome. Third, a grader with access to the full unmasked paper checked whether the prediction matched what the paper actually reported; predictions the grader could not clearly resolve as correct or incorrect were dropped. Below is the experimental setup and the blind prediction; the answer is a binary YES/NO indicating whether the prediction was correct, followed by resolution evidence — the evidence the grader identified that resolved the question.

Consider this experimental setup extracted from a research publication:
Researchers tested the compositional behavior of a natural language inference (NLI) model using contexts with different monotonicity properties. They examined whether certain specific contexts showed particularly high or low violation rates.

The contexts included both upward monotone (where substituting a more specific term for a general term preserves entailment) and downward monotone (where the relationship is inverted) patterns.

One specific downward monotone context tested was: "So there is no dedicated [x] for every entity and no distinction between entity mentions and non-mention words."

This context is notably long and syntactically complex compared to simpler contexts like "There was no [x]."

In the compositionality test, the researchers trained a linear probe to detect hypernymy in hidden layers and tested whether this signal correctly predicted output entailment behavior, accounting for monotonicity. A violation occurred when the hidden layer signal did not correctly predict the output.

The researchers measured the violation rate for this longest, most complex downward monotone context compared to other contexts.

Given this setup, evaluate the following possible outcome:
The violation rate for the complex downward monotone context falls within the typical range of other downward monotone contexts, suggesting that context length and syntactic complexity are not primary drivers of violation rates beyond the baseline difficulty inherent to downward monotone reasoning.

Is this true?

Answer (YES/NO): NO